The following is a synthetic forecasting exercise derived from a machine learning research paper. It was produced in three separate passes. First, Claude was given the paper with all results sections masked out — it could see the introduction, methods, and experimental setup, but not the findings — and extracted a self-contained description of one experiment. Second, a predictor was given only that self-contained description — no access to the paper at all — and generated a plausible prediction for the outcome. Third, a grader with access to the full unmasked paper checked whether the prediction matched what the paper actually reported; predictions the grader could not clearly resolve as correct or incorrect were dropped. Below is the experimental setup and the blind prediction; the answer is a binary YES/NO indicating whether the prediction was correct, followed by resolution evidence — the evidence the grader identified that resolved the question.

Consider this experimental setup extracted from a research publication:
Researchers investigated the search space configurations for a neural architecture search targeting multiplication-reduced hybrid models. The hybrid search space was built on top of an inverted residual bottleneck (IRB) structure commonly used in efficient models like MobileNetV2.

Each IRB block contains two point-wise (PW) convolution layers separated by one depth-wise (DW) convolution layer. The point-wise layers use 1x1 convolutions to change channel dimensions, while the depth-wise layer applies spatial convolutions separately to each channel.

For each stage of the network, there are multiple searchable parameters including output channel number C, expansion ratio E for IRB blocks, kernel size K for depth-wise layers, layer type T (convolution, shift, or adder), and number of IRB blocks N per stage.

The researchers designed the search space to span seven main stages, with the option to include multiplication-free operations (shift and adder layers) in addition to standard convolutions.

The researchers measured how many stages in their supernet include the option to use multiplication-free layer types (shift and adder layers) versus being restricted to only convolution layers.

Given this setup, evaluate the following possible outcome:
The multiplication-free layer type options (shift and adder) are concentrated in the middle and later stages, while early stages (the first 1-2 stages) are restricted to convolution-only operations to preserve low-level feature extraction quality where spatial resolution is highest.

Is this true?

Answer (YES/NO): NO